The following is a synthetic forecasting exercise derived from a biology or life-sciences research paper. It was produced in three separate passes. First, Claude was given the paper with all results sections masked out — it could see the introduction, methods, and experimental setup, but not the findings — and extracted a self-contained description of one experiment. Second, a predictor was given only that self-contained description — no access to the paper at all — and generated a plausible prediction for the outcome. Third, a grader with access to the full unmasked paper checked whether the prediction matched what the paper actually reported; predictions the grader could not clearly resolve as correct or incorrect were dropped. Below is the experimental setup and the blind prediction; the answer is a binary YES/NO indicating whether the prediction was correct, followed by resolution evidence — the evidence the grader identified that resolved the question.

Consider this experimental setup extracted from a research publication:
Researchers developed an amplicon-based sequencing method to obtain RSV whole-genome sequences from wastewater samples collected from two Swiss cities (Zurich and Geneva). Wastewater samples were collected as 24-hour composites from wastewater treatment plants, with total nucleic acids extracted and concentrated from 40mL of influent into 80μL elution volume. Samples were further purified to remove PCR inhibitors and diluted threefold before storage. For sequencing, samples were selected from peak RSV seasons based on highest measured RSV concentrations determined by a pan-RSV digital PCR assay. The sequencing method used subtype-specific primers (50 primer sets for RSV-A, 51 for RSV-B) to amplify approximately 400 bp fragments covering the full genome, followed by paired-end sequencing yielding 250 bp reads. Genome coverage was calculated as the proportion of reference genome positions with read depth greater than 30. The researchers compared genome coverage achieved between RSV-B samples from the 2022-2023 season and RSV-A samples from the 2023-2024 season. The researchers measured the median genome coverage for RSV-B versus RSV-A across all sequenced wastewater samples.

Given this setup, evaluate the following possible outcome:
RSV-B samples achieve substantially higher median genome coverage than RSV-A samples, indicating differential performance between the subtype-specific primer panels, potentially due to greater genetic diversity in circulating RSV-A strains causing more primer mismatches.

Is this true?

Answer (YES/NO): YES